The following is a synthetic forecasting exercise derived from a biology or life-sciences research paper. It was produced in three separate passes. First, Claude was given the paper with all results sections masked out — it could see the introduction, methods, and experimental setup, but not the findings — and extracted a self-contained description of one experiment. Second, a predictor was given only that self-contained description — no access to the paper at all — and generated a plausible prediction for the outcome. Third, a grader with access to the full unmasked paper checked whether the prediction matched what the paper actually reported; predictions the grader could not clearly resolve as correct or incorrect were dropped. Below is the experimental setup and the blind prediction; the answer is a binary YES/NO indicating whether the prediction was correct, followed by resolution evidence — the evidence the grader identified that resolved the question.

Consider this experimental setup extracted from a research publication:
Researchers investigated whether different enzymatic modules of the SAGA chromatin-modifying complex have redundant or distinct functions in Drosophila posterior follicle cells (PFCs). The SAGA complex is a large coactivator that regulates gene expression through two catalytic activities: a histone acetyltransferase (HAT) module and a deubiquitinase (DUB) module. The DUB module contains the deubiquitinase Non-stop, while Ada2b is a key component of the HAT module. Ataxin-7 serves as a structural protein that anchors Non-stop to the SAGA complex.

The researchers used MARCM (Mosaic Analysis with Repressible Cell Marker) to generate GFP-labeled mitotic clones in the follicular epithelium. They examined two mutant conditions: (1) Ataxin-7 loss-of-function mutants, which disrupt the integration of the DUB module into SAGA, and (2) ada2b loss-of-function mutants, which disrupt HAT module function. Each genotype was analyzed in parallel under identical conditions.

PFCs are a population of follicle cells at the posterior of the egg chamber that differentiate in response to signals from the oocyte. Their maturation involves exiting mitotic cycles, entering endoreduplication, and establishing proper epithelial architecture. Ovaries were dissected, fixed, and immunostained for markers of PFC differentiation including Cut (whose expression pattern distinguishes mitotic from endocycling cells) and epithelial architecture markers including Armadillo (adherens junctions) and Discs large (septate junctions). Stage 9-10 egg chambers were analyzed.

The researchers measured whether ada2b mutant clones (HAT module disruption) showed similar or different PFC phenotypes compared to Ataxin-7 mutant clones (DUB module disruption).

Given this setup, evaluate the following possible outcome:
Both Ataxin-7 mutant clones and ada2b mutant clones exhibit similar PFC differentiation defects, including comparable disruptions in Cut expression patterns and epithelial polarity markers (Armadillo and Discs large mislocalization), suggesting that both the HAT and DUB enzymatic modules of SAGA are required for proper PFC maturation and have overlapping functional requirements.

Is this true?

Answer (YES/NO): NO